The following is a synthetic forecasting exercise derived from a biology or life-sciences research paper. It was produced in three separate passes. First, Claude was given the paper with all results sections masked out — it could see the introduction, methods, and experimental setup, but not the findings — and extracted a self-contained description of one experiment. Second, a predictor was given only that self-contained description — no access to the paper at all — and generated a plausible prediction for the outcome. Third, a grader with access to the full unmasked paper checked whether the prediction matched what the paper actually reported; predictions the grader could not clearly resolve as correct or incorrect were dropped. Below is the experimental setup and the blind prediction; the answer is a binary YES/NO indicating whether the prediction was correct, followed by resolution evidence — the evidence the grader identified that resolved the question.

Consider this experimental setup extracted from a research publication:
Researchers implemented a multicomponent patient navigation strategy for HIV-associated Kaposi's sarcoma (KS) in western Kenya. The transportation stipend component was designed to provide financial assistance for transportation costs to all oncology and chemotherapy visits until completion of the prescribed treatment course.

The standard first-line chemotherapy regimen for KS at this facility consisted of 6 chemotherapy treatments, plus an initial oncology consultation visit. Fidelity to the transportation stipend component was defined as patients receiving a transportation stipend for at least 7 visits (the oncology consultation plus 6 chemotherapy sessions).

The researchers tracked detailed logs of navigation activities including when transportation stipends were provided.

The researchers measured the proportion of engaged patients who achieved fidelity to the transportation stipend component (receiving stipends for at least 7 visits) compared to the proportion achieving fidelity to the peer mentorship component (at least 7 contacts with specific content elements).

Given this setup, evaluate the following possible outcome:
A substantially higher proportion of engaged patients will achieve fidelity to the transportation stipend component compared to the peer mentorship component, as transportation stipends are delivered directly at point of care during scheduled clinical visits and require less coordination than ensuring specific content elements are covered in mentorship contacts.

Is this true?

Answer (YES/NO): NO